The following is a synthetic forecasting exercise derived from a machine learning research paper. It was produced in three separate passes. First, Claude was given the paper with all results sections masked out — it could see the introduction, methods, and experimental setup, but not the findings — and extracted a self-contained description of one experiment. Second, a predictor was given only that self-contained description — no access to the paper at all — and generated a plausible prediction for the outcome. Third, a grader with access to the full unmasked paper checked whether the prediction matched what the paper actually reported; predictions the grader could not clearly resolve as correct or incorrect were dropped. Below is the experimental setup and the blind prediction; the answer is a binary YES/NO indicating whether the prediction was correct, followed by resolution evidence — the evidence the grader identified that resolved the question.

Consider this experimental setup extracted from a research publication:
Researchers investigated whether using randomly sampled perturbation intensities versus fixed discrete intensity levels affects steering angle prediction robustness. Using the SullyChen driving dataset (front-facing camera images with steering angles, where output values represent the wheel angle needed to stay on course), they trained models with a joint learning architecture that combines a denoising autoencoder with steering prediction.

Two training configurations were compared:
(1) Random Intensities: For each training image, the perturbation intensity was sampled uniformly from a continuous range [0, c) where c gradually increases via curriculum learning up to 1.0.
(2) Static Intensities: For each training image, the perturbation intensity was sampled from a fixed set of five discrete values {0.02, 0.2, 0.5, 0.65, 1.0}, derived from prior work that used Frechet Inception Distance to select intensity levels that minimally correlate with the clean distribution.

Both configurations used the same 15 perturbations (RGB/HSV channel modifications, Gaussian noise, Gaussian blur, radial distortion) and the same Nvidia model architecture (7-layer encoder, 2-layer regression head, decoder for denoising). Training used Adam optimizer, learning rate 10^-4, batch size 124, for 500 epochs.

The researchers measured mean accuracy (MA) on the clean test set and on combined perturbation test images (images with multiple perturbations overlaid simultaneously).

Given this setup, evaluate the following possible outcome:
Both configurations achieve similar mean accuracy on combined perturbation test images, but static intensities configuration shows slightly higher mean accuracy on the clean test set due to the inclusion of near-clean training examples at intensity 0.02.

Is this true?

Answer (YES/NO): NO